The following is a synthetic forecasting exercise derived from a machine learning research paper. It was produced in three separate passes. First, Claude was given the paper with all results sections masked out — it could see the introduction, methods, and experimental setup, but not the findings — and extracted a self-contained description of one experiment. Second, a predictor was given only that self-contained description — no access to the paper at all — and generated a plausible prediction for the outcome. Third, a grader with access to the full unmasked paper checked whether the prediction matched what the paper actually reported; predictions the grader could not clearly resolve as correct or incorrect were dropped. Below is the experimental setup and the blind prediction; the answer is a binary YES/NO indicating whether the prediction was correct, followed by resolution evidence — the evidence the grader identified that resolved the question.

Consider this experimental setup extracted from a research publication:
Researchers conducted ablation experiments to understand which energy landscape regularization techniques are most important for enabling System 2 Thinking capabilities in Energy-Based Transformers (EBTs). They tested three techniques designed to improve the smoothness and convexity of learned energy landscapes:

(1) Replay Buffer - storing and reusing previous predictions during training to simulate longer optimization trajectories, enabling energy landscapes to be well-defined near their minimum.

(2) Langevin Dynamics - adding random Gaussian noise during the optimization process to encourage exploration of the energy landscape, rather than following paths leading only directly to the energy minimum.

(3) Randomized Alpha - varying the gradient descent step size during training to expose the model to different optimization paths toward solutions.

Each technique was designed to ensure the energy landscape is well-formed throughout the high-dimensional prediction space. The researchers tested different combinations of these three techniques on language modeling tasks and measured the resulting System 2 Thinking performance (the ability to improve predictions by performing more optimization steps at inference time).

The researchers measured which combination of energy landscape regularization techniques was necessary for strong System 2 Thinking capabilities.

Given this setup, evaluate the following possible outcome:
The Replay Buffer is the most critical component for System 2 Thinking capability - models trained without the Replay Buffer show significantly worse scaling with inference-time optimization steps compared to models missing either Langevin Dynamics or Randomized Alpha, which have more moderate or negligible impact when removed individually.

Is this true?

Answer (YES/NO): NO